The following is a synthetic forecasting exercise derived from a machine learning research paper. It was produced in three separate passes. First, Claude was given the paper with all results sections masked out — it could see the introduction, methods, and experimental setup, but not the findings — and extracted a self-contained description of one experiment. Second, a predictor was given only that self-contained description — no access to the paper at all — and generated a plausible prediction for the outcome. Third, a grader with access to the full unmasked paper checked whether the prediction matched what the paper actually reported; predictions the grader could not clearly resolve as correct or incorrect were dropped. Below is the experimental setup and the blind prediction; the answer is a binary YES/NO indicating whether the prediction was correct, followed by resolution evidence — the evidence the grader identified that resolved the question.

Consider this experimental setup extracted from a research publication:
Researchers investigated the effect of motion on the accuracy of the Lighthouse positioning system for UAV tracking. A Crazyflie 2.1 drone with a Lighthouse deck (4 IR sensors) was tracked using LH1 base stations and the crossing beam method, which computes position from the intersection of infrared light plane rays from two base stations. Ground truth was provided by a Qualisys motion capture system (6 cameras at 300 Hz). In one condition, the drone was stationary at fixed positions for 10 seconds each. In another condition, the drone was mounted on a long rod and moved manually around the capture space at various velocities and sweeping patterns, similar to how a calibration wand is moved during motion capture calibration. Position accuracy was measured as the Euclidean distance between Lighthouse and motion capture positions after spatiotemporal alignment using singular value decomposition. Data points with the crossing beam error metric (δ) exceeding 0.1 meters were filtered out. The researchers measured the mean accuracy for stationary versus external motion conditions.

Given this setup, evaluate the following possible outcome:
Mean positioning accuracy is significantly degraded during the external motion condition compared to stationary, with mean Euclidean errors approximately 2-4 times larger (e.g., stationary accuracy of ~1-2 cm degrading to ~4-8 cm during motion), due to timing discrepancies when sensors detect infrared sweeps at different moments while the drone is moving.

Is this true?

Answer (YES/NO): NO